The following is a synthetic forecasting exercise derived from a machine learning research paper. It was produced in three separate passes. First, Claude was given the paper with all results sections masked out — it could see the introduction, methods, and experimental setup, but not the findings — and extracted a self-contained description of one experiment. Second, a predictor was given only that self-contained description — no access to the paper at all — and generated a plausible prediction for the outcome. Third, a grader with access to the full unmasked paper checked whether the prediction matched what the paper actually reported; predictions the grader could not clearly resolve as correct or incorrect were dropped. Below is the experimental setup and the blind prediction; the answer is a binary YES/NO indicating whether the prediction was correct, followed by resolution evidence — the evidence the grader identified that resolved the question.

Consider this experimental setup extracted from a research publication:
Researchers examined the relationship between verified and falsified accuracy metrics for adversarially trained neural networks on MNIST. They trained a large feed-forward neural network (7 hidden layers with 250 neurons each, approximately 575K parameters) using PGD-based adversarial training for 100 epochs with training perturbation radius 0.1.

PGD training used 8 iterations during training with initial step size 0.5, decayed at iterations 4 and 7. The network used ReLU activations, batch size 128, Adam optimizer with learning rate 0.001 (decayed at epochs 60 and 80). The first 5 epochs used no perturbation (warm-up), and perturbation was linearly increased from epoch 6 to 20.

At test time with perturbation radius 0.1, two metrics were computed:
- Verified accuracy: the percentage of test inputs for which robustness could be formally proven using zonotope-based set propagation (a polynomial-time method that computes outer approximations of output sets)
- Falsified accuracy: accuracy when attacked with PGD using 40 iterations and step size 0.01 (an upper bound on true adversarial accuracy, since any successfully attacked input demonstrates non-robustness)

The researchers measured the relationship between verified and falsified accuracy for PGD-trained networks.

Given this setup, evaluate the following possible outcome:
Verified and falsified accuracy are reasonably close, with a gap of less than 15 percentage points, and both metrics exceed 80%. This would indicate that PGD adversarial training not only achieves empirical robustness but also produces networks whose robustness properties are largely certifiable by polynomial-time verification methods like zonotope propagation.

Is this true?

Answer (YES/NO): NO